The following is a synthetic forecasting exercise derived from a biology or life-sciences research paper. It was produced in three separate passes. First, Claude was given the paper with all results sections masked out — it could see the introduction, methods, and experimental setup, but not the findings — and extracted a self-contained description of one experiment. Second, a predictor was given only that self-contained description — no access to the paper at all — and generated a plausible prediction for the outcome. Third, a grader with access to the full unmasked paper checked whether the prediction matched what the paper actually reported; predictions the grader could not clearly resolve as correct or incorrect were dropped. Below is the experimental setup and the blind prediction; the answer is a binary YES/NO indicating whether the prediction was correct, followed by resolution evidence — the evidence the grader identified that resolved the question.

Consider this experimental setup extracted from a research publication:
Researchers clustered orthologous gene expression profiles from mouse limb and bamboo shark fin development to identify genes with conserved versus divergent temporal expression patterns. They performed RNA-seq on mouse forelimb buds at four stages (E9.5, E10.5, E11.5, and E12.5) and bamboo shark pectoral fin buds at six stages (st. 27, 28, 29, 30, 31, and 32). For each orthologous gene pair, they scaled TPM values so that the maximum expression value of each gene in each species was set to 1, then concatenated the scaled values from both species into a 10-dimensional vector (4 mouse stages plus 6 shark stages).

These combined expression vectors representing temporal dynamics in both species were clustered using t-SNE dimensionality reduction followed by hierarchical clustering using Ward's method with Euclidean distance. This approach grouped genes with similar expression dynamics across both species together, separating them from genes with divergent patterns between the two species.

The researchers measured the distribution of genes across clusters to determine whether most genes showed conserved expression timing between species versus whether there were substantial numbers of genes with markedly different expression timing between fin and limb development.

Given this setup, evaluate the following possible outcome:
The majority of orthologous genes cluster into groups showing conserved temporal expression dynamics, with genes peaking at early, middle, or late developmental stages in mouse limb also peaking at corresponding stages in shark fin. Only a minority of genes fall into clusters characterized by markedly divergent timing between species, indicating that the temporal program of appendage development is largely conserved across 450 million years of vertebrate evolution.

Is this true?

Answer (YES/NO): NO